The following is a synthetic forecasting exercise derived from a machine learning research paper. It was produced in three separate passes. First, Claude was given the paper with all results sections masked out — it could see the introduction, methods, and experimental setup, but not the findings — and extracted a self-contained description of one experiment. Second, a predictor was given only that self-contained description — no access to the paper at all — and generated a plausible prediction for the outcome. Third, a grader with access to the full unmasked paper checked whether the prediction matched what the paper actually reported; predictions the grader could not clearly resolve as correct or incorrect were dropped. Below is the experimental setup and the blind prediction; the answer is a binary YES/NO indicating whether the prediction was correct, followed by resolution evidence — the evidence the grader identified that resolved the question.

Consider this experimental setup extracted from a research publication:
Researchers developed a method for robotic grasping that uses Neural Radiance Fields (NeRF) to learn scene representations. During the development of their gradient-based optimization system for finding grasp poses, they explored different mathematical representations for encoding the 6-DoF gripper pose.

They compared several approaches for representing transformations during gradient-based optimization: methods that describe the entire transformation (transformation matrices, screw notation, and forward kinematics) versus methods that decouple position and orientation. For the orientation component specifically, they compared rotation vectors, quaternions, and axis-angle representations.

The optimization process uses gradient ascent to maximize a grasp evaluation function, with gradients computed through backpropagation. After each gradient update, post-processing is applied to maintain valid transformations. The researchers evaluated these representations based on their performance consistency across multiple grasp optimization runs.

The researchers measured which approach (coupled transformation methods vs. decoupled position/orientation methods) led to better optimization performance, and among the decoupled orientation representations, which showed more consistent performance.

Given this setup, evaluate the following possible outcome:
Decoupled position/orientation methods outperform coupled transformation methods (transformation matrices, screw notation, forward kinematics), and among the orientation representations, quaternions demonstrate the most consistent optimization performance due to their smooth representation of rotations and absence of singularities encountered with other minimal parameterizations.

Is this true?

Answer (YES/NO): YES